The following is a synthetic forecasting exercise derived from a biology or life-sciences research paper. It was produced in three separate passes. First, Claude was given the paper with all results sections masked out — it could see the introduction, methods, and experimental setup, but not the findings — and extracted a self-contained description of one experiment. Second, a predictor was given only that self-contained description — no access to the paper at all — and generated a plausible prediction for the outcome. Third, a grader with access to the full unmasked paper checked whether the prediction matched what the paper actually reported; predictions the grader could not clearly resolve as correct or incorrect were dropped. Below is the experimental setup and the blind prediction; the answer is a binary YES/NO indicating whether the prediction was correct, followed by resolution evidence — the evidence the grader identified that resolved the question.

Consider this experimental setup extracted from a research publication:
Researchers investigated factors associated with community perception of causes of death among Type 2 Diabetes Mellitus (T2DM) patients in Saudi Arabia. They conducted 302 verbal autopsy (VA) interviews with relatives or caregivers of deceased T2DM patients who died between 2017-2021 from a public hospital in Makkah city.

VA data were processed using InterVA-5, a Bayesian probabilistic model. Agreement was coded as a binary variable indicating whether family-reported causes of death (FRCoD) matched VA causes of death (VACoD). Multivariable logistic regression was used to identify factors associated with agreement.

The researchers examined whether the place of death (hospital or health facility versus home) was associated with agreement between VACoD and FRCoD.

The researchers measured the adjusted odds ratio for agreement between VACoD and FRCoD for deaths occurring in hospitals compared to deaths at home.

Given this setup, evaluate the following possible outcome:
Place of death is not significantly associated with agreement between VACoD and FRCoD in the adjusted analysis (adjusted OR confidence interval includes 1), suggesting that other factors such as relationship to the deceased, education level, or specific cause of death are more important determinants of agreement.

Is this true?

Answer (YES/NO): YES